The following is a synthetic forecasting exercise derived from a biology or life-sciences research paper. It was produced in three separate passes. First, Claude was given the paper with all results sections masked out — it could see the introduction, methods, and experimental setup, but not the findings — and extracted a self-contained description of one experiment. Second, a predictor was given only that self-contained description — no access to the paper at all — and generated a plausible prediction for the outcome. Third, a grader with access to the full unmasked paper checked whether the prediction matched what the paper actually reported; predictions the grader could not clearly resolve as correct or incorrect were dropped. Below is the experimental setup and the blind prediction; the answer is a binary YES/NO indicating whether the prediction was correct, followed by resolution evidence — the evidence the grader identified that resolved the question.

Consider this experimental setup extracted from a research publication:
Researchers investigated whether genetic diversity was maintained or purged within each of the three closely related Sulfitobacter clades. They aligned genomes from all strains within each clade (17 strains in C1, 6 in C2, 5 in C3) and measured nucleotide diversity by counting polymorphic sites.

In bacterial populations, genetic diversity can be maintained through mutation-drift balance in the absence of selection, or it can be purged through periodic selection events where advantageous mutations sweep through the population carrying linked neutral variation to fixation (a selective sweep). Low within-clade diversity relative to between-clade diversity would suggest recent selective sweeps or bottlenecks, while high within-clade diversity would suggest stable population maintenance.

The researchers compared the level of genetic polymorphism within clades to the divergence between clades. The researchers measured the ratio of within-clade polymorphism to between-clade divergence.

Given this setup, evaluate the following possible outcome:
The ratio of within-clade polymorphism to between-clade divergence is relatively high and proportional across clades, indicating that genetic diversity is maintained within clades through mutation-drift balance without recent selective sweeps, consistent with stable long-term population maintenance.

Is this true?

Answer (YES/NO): NO